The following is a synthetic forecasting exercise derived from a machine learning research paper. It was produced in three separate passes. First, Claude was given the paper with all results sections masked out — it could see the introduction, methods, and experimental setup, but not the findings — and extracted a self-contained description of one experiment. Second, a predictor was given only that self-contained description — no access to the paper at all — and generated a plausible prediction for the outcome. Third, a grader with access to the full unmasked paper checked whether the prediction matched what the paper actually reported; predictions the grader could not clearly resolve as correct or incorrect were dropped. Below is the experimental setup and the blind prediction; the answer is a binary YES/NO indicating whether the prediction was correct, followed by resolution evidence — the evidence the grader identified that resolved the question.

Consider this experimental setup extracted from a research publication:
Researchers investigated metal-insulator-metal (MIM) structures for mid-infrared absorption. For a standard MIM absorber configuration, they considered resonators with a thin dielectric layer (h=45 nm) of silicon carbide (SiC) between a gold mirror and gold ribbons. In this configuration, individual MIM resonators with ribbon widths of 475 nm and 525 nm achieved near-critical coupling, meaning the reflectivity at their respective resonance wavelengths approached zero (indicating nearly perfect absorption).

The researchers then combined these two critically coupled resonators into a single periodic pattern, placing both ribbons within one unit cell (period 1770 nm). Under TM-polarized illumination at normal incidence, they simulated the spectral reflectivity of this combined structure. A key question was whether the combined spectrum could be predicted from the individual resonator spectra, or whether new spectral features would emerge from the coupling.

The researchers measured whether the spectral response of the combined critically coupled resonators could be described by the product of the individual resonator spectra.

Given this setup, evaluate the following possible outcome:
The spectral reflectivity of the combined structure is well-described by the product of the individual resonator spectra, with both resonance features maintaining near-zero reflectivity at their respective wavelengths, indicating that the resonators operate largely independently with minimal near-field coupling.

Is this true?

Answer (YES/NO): YES